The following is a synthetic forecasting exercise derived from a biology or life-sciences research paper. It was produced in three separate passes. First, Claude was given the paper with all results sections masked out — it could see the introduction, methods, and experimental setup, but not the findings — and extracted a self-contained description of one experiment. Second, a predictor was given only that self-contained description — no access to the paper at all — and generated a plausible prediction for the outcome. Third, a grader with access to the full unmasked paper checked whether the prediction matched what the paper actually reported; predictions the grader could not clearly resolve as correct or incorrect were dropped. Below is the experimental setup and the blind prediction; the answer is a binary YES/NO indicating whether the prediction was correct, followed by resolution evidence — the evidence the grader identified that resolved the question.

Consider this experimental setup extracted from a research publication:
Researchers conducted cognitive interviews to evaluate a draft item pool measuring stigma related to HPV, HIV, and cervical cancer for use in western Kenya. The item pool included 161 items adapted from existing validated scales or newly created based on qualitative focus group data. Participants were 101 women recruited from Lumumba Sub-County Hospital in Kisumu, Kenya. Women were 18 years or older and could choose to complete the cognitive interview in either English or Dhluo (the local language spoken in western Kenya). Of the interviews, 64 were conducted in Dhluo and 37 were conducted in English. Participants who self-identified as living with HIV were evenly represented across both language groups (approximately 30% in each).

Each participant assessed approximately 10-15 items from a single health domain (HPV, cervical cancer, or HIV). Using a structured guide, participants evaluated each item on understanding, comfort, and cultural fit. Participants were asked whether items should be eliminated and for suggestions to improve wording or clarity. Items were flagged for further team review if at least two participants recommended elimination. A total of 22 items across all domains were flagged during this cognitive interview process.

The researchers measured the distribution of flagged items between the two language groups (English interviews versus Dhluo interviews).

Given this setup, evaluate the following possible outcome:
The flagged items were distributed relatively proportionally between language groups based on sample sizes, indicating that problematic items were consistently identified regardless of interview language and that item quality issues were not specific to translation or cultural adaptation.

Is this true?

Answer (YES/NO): NO